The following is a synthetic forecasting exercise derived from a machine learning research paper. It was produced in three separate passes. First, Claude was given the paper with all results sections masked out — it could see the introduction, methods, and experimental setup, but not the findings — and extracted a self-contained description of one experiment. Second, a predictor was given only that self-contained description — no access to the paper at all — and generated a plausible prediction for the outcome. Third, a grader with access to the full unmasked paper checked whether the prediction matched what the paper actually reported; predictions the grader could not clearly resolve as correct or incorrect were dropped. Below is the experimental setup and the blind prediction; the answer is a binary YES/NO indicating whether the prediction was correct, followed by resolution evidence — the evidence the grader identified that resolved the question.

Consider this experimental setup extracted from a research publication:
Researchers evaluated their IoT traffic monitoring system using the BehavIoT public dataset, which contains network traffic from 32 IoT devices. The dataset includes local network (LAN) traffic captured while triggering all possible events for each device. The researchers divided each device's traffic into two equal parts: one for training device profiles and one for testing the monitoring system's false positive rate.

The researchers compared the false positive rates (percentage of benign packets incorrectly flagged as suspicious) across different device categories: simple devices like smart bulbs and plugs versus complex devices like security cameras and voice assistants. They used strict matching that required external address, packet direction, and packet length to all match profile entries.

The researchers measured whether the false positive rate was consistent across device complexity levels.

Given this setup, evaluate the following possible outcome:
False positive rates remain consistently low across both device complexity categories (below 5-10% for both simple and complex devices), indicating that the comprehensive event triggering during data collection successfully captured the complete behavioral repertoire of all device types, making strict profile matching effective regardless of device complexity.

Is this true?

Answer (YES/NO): NO